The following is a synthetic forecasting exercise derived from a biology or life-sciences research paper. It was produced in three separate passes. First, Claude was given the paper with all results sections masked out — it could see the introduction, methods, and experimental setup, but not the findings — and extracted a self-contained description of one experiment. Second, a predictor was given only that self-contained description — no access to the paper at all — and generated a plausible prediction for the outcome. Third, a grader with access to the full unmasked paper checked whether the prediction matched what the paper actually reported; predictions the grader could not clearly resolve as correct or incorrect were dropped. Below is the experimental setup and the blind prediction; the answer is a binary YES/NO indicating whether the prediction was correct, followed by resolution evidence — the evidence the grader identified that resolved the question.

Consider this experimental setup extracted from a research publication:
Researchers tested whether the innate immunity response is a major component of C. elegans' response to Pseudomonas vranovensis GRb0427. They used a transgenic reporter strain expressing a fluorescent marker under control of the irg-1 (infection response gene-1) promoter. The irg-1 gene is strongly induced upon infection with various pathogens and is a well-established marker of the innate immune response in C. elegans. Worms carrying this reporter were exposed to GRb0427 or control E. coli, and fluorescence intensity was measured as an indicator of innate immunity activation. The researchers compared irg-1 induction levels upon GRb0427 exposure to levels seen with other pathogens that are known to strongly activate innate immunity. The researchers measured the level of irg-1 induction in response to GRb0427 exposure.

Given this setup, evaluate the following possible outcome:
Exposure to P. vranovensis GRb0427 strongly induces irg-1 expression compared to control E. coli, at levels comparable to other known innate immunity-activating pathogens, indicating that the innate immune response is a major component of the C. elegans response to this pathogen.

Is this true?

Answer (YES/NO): NO